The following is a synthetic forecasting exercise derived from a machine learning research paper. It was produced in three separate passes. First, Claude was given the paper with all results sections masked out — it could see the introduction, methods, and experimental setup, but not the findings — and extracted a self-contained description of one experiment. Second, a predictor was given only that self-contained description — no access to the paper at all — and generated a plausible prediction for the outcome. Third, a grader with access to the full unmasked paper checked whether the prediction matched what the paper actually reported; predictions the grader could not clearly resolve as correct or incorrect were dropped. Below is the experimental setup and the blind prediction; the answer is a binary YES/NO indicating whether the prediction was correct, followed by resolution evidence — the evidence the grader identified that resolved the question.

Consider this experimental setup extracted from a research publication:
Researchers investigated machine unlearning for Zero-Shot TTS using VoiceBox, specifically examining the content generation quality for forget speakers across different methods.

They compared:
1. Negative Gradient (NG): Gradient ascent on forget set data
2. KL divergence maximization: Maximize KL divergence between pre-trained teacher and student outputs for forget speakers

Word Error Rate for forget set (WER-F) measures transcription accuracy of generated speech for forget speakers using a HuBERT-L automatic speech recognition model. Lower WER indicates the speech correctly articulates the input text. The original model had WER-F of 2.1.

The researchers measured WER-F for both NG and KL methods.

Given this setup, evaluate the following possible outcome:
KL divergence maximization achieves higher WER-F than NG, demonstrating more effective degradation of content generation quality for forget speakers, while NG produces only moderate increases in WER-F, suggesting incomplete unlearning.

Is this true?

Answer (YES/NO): NO